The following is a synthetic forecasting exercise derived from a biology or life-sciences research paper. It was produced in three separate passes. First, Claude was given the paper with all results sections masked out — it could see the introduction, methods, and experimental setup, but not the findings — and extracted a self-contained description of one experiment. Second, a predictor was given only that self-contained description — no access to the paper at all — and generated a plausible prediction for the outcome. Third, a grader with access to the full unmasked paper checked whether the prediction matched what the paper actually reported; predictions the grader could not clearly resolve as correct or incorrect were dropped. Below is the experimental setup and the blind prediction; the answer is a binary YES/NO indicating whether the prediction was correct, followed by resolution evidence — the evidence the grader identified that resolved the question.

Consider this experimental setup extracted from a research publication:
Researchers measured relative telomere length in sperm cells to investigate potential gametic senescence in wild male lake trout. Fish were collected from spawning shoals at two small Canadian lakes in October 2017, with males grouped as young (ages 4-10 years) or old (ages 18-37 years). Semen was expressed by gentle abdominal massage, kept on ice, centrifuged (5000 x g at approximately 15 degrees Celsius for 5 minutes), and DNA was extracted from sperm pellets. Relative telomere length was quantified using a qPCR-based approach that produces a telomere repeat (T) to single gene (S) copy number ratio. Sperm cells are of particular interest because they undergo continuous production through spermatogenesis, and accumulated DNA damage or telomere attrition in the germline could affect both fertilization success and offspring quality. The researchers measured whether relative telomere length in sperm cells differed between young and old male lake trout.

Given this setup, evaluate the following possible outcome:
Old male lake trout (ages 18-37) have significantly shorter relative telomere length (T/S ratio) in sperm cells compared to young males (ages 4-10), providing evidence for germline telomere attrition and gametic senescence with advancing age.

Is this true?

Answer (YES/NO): NO